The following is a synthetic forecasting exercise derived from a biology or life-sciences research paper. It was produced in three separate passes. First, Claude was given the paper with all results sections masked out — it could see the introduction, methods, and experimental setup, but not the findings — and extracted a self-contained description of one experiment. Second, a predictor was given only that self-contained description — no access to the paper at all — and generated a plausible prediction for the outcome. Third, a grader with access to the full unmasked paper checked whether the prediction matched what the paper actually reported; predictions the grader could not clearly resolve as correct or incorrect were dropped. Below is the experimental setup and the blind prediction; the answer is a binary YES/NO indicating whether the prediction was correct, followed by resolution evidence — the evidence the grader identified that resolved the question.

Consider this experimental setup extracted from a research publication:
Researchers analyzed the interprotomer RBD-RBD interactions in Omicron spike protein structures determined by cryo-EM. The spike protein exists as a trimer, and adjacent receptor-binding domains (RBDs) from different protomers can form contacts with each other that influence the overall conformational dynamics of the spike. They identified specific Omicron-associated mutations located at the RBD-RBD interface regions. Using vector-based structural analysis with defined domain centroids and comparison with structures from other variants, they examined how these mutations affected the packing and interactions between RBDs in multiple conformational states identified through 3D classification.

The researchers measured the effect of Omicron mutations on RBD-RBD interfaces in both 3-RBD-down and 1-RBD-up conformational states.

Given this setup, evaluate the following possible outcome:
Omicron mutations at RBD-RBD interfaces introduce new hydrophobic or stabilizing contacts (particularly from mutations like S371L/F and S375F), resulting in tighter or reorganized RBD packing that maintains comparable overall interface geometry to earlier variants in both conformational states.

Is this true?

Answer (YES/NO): NO